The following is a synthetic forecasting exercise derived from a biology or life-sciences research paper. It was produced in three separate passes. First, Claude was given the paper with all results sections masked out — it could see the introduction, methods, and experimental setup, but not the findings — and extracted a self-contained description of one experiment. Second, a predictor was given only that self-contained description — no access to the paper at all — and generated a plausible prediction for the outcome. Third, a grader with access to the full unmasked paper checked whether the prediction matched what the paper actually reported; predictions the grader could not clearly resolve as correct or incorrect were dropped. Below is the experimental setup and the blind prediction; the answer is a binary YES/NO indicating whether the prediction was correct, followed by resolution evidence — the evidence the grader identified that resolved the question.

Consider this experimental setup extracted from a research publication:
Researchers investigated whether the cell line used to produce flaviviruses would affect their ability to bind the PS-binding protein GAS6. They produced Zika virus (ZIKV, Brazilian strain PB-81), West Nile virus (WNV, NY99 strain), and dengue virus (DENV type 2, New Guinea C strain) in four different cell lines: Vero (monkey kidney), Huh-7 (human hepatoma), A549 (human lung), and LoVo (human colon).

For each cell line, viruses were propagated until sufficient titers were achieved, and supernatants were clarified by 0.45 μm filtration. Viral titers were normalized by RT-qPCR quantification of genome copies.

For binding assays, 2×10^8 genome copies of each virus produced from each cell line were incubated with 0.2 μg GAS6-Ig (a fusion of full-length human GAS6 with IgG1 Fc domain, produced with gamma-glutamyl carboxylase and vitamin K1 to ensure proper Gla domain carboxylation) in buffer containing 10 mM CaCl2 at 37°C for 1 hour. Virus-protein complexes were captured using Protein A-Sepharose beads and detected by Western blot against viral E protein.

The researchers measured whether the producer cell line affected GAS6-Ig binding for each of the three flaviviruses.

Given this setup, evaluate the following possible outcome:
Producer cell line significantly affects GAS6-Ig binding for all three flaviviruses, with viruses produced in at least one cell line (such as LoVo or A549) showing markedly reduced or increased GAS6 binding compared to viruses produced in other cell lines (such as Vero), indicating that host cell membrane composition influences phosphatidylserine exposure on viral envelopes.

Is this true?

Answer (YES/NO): NO